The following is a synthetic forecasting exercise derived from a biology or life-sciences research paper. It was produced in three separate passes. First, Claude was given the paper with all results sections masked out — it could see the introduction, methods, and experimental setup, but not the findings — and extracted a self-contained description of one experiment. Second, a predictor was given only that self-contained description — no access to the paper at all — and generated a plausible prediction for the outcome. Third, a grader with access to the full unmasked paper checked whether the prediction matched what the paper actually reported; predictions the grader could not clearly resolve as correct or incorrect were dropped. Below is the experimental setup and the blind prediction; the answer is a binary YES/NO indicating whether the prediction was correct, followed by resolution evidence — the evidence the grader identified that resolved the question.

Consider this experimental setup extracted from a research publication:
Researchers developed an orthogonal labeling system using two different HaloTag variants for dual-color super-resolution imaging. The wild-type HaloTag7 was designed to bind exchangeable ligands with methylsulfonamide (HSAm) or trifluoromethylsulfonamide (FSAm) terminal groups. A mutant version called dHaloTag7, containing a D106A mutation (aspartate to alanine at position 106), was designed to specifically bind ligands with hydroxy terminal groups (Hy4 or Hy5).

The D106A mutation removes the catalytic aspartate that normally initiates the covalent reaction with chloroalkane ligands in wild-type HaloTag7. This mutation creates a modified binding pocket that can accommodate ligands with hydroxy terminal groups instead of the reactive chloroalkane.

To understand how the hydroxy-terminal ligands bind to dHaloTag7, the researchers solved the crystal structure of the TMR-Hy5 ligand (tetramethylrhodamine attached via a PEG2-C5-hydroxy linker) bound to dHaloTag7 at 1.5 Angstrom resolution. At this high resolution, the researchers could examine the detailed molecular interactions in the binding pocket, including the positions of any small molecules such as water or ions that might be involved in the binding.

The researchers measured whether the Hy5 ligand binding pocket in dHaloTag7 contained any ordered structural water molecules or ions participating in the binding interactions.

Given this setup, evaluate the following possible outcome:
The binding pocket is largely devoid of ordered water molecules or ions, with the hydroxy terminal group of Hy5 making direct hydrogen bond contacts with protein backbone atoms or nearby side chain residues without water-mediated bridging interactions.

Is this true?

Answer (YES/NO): NO